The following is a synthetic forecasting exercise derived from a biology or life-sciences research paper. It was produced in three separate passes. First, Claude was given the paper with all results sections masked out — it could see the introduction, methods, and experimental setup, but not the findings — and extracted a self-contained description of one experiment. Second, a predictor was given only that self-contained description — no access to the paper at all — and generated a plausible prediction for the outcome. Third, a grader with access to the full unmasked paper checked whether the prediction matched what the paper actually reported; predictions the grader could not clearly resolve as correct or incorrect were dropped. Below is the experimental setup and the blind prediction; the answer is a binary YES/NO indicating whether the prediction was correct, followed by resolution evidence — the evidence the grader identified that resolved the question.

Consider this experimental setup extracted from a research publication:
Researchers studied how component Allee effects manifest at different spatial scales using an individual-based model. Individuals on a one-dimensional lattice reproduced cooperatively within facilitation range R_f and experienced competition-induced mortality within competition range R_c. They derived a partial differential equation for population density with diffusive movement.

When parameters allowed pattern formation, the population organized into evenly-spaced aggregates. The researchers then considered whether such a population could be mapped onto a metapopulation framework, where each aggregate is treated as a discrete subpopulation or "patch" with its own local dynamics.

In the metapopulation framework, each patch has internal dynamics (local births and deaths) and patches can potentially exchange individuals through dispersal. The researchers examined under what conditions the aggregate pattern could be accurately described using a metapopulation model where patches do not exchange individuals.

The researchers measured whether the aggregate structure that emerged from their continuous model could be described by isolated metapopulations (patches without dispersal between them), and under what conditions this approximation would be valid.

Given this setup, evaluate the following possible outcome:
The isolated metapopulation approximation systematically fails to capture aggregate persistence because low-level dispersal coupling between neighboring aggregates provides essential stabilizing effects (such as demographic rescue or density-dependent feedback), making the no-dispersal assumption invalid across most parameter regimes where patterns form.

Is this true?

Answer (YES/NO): NO